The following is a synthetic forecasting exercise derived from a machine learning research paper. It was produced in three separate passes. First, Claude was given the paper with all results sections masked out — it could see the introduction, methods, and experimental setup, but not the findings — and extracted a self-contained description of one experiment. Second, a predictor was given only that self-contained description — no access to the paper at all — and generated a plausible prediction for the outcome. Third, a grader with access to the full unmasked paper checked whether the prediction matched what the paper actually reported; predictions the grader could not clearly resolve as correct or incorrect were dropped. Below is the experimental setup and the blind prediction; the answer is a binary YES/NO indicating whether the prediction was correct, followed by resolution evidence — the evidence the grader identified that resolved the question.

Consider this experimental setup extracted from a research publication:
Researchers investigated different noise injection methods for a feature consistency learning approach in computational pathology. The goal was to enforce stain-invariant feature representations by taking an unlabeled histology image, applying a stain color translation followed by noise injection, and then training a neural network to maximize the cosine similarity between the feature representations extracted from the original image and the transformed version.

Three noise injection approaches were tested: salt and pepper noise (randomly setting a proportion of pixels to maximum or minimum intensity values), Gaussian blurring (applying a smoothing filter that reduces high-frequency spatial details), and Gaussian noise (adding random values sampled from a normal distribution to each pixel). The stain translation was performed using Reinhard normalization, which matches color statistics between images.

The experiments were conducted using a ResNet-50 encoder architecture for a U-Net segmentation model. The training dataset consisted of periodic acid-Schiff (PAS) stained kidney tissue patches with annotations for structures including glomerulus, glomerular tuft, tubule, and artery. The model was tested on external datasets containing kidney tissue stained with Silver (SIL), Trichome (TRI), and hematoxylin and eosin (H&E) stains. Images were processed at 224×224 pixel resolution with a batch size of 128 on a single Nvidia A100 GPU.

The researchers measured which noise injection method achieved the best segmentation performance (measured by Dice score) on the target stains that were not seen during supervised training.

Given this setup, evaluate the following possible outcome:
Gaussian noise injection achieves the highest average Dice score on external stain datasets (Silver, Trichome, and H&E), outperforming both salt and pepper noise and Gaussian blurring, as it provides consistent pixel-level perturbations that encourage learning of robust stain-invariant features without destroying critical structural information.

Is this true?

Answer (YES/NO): NO